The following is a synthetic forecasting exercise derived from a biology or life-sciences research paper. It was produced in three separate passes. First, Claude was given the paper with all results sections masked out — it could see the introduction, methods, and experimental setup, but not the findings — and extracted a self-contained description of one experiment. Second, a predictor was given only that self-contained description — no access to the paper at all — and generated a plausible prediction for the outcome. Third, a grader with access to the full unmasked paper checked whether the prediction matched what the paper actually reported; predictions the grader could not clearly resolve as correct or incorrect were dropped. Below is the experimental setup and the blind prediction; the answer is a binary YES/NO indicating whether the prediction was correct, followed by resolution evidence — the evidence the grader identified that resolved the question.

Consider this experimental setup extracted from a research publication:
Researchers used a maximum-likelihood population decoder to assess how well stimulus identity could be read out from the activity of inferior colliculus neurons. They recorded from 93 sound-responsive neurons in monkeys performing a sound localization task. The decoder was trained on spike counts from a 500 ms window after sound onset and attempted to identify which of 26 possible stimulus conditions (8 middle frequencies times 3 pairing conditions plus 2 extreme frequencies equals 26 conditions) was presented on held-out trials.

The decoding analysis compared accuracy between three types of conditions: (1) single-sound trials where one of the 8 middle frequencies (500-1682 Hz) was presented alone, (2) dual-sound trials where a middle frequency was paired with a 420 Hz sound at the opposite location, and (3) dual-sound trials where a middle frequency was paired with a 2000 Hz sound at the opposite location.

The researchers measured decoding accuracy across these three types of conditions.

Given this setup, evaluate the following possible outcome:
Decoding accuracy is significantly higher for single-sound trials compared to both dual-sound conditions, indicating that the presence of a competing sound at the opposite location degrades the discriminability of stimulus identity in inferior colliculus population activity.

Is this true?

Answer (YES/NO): NO